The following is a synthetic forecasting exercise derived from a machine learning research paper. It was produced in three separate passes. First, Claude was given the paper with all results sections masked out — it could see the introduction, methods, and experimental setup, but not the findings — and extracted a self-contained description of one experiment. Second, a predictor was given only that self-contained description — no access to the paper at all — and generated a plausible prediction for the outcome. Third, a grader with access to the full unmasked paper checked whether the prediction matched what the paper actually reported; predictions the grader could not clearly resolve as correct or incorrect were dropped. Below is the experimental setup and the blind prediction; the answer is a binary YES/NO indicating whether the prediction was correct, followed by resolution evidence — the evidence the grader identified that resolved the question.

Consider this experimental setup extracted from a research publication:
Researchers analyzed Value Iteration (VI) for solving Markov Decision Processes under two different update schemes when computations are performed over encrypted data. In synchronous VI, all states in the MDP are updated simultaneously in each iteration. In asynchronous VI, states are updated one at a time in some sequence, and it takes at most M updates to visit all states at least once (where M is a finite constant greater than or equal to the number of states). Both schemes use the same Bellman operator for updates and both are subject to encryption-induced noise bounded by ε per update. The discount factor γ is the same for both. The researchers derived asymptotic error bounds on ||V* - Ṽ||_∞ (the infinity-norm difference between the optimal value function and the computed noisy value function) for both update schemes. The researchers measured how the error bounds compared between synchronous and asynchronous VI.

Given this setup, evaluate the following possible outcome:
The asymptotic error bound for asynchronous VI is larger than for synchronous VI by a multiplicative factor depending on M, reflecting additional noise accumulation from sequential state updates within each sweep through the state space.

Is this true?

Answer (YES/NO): YES